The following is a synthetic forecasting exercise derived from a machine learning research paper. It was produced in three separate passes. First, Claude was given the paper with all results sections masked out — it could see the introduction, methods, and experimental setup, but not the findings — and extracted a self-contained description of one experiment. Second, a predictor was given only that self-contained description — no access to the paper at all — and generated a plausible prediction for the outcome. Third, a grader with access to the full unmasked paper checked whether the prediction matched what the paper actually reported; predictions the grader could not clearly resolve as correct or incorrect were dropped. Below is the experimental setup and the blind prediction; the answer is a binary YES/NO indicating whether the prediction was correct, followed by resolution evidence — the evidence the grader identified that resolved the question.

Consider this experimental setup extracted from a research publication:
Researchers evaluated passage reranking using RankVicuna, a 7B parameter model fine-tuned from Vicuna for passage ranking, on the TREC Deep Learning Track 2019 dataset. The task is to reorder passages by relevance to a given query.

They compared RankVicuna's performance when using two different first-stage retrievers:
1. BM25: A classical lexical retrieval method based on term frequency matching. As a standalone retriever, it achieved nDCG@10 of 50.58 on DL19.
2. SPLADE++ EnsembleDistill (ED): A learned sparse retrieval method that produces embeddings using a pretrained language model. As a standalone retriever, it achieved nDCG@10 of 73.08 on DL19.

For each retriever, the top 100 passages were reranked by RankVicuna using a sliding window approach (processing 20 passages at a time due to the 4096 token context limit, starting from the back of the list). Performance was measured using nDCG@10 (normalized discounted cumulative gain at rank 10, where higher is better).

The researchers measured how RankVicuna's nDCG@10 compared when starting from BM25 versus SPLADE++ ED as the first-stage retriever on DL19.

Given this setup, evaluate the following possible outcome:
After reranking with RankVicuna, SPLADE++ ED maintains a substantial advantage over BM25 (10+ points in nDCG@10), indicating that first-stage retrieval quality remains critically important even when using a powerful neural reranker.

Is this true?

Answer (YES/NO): NO